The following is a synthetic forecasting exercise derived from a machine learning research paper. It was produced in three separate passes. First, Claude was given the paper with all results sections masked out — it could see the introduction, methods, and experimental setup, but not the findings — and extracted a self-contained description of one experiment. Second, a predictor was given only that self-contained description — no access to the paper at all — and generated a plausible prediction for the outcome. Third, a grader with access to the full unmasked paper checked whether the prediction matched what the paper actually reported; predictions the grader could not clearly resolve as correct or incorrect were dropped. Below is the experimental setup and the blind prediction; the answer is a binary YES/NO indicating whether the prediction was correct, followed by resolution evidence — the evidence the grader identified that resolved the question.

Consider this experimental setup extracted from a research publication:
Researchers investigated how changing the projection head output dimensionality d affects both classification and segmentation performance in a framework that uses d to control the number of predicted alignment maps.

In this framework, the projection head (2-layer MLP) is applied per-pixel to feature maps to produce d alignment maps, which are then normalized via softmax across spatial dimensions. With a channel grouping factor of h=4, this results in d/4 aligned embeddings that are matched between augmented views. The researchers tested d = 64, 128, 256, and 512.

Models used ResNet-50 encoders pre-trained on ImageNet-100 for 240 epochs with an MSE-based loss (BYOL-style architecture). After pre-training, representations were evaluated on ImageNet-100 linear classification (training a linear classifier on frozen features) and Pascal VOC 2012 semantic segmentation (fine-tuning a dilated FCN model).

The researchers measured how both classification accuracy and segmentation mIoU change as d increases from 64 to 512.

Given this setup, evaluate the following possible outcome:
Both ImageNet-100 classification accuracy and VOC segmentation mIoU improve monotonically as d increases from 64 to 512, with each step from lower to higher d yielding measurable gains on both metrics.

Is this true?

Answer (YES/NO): NO